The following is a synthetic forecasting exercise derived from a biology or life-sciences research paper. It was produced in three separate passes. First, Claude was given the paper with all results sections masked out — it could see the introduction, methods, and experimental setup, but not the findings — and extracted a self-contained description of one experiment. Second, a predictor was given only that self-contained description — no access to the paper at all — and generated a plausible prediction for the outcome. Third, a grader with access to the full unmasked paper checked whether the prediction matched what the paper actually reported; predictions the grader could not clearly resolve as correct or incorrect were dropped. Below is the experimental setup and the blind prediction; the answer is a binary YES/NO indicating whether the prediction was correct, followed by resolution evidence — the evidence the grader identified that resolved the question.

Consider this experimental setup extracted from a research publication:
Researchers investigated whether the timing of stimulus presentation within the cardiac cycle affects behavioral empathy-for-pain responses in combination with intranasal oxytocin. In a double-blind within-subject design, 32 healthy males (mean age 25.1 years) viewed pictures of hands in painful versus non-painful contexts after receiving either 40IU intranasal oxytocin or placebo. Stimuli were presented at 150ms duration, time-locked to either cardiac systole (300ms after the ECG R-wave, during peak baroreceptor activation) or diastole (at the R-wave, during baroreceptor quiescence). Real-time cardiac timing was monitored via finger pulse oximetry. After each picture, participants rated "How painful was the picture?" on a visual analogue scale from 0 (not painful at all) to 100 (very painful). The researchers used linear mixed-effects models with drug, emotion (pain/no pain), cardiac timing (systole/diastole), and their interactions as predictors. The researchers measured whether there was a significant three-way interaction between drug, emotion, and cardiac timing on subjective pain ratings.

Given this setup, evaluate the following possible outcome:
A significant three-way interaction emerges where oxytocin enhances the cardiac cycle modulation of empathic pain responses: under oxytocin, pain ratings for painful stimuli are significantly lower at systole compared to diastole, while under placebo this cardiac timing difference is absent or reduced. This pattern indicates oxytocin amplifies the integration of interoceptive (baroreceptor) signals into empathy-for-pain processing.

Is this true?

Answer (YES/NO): NO